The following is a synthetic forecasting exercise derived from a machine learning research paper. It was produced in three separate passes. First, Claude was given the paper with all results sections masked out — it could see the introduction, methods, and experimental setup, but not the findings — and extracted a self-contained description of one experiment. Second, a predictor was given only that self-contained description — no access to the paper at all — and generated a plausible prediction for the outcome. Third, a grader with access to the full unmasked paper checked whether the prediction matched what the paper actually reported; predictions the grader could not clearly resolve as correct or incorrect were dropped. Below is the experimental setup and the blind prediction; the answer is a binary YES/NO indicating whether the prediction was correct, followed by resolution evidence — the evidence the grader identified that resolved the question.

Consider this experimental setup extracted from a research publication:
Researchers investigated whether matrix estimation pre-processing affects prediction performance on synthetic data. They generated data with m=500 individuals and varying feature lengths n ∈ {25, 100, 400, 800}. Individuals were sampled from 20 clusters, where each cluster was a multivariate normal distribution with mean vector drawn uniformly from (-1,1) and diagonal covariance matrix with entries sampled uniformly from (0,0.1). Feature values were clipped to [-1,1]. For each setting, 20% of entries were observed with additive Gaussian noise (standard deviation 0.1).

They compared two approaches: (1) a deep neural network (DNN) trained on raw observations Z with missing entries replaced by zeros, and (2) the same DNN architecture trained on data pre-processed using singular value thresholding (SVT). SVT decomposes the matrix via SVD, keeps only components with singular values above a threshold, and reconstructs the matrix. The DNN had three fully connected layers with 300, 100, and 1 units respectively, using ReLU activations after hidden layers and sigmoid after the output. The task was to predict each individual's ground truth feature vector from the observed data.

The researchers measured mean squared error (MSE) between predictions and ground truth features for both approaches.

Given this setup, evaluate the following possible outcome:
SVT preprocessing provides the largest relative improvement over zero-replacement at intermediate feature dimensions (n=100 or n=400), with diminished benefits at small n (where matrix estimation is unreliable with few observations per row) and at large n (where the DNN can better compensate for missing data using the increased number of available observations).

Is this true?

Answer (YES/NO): NO